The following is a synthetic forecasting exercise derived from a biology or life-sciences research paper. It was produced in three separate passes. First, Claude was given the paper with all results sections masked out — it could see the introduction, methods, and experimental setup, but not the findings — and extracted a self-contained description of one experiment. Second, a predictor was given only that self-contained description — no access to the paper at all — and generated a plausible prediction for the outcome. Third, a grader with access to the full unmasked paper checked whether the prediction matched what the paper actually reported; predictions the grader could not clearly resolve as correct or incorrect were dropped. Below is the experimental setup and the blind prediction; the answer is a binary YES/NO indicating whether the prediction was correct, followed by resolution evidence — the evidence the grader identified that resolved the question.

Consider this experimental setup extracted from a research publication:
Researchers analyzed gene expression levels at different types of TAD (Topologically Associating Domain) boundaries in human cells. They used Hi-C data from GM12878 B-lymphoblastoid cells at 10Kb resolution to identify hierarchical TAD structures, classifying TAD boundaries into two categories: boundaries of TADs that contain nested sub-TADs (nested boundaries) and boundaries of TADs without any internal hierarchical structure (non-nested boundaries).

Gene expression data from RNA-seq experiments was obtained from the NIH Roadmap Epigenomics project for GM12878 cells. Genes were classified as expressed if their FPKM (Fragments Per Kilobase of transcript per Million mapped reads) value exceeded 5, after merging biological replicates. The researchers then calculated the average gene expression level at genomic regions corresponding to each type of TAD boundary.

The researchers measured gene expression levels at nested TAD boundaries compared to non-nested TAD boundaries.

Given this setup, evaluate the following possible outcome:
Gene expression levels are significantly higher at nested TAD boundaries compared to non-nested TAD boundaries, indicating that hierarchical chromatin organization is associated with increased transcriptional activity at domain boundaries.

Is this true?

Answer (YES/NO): YES